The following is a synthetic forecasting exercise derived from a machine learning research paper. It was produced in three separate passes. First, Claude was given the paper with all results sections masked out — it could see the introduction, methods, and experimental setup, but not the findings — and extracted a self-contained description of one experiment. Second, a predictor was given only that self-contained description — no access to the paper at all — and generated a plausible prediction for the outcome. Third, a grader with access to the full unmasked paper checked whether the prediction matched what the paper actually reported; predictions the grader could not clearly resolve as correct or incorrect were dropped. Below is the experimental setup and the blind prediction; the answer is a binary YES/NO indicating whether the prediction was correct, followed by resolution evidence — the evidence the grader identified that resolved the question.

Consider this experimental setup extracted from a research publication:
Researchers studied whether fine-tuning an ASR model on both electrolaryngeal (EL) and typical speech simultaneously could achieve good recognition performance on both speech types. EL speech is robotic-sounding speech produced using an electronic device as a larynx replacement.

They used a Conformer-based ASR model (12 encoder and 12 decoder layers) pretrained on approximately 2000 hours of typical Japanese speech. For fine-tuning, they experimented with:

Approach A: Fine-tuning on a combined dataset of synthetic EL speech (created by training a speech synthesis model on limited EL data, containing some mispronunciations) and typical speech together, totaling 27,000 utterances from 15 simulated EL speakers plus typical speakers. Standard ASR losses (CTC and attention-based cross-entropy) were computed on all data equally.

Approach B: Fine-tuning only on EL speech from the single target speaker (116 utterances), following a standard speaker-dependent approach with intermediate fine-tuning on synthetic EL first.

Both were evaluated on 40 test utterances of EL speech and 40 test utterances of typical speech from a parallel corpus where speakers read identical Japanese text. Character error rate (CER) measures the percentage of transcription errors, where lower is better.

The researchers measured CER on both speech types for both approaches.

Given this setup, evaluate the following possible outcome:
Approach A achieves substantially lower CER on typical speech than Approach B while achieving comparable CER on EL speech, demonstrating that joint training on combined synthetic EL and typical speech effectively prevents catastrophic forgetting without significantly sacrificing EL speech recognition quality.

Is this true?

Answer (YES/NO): NO